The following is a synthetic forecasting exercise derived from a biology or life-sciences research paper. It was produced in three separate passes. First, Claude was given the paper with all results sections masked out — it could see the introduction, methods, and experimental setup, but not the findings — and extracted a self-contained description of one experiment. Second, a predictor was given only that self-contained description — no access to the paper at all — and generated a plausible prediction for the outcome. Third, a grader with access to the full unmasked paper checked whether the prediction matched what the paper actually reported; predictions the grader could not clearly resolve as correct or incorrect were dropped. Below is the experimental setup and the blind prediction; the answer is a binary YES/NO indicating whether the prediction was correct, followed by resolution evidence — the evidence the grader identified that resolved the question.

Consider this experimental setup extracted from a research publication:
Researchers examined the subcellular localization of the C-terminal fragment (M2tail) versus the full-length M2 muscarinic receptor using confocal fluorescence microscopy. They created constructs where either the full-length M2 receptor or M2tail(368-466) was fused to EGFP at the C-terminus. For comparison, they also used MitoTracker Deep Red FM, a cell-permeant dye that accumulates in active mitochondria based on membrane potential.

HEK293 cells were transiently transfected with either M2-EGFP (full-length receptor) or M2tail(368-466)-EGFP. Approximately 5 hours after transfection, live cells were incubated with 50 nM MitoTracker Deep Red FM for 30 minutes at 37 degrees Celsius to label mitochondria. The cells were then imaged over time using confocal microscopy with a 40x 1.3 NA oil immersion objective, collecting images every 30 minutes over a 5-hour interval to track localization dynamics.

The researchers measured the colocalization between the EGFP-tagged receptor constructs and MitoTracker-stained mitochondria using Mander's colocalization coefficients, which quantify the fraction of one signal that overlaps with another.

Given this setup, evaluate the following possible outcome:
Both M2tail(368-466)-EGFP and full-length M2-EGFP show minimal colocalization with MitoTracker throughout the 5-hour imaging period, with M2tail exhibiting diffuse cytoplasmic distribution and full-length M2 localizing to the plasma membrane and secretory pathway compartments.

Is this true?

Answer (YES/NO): NO